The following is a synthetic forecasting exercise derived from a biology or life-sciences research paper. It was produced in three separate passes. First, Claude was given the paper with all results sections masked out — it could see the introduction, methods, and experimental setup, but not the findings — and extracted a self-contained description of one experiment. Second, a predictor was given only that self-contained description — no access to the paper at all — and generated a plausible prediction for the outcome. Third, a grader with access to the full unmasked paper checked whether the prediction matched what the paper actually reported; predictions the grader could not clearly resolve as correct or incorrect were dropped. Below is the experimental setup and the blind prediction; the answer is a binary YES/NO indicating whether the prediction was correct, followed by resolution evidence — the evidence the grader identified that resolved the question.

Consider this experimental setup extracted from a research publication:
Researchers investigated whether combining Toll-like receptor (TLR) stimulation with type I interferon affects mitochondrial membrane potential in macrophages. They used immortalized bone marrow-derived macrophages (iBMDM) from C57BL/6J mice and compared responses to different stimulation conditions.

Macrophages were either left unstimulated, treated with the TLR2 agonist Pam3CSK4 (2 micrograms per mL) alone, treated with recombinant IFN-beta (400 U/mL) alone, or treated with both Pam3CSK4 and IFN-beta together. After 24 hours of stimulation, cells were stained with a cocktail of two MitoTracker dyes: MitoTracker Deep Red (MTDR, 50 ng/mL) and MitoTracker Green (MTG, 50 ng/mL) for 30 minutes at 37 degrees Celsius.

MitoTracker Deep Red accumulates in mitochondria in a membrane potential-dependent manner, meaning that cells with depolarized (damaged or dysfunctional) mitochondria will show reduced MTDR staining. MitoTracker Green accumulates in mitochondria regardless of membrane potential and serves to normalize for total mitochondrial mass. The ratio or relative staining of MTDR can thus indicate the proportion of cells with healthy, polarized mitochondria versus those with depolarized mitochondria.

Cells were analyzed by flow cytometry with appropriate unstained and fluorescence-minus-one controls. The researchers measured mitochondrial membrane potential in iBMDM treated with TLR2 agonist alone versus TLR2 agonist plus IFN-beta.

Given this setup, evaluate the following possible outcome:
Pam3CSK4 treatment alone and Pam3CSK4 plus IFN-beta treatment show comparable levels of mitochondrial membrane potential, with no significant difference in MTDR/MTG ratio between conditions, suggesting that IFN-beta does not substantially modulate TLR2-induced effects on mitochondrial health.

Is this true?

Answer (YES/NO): NO